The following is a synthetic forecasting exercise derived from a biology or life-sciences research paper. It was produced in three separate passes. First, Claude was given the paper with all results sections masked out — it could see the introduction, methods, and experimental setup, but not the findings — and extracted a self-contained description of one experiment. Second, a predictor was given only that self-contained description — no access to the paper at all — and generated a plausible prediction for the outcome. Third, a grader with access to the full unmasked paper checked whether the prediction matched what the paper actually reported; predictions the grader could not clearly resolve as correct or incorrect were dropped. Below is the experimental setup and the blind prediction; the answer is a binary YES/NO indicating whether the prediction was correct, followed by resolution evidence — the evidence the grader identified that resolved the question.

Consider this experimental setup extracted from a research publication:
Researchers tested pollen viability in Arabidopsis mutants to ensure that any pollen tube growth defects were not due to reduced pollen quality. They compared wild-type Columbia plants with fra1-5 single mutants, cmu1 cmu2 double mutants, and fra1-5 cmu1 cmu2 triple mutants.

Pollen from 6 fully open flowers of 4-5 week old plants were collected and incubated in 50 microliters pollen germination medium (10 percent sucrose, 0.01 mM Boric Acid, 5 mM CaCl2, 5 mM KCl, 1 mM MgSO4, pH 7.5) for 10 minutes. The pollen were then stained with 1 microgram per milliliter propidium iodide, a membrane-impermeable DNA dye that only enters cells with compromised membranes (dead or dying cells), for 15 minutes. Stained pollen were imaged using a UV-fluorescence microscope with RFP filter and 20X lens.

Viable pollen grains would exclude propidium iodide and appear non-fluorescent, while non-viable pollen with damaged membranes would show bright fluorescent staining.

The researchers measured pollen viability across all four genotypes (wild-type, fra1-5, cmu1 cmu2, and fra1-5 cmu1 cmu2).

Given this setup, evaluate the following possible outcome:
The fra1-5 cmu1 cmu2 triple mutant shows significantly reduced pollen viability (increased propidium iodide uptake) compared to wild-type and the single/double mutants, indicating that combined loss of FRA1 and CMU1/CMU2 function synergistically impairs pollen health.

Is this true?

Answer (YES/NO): YES